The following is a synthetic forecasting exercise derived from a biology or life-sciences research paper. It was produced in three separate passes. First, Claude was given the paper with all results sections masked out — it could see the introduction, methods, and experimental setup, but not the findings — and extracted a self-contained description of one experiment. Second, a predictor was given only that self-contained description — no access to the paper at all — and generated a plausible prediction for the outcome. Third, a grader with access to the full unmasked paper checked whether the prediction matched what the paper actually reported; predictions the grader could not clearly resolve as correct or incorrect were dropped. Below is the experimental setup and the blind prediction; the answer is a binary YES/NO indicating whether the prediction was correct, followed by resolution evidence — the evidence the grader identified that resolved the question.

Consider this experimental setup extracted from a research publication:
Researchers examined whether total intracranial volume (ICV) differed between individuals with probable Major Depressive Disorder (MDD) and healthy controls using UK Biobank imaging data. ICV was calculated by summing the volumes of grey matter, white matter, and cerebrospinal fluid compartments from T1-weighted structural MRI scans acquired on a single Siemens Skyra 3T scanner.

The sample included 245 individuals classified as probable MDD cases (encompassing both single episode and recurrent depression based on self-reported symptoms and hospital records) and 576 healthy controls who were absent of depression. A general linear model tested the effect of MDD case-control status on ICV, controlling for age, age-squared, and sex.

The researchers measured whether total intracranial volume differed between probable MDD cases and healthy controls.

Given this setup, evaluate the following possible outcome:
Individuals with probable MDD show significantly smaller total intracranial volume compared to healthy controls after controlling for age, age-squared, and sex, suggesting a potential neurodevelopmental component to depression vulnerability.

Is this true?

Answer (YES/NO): NO